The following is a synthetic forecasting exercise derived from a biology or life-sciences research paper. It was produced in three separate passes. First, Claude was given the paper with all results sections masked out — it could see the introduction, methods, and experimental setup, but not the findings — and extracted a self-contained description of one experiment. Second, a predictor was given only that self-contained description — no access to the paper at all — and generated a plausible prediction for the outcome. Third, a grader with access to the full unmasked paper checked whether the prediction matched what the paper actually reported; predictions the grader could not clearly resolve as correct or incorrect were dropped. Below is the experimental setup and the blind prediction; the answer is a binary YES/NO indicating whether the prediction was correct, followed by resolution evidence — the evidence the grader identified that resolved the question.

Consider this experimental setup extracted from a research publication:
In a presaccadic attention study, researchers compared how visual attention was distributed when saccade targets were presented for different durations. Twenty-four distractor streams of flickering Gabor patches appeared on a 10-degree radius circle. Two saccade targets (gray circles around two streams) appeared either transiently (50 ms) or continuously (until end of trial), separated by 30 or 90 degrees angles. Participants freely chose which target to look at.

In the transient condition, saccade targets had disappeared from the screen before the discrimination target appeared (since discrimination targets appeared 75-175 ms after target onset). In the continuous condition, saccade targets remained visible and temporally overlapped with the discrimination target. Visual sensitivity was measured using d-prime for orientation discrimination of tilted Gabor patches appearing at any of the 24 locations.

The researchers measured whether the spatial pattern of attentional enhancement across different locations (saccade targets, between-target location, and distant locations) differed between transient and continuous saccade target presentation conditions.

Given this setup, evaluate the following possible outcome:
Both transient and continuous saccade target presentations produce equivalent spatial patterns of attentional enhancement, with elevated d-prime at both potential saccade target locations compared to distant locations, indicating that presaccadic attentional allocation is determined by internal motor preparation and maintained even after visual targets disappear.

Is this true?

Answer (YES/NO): NO